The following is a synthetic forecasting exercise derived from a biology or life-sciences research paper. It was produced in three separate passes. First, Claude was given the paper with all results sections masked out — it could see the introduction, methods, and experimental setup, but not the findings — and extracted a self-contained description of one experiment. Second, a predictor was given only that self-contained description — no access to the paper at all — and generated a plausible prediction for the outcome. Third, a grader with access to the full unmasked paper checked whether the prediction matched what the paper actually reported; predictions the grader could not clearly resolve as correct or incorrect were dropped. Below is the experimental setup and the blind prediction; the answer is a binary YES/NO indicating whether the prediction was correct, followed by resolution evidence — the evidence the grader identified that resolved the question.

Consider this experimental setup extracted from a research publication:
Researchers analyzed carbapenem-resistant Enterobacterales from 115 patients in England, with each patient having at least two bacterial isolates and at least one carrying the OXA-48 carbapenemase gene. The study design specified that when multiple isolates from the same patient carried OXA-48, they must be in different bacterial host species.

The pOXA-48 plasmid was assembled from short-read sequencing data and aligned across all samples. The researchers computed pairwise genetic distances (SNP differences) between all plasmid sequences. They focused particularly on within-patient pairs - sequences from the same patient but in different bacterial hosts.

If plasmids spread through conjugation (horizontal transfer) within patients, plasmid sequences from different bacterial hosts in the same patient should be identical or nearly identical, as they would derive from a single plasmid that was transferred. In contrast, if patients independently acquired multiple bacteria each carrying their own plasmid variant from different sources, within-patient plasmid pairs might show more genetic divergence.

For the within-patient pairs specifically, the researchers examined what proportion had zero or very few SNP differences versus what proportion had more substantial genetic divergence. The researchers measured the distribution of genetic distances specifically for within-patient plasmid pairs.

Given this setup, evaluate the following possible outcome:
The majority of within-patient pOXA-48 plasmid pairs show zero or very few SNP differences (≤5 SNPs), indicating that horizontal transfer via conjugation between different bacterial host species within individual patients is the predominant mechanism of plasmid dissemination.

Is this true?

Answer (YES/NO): YES